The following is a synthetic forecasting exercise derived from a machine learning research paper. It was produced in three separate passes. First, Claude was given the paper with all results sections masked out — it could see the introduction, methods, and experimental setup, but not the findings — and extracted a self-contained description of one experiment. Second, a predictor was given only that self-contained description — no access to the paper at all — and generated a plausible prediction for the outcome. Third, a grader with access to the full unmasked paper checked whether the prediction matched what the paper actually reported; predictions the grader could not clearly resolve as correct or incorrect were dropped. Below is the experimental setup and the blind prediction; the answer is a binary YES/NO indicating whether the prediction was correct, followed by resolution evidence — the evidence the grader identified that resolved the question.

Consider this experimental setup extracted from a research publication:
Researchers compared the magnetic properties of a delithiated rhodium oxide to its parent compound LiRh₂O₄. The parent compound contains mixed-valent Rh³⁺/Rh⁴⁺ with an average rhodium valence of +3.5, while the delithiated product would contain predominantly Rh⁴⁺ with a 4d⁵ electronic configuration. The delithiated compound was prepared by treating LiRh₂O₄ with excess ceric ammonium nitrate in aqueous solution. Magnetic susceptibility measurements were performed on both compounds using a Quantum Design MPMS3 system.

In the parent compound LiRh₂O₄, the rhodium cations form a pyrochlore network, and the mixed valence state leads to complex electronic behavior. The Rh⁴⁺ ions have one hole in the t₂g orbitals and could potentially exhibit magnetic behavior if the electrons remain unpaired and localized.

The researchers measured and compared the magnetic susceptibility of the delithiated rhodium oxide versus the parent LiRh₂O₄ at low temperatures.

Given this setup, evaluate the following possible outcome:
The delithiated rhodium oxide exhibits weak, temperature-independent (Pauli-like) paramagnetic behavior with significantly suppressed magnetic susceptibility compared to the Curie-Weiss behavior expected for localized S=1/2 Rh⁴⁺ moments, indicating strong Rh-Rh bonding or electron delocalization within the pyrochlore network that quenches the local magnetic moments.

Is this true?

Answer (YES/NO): NO